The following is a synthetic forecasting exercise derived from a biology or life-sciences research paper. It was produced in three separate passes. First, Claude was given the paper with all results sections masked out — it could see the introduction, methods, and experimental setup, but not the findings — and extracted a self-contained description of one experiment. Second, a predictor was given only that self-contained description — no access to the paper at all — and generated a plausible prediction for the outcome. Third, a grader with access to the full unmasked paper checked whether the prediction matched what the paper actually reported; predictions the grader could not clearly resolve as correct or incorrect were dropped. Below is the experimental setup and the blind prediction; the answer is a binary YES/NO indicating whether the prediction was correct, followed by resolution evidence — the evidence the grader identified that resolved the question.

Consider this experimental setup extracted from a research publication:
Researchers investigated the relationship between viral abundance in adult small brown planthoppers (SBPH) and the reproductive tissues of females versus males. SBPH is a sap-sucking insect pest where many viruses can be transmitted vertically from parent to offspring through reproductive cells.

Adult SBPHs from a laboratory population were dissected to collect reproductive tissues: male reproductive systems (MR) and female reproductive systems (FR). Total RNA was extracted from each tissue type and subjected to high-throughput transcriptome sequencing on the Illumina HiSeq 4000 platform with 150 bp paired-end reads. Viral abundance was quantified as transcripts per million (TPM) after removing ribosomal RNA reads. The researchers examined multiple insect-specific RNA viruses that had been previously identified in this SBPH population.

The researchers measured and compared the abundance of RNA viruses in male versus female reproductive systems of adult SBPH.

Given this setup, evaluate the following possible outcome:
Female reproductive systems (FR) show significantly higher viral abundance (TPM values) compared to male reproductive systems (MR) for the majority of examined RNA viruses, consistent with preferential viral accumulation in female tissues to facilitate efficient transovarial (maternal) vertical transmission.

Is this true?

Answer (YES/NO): NO